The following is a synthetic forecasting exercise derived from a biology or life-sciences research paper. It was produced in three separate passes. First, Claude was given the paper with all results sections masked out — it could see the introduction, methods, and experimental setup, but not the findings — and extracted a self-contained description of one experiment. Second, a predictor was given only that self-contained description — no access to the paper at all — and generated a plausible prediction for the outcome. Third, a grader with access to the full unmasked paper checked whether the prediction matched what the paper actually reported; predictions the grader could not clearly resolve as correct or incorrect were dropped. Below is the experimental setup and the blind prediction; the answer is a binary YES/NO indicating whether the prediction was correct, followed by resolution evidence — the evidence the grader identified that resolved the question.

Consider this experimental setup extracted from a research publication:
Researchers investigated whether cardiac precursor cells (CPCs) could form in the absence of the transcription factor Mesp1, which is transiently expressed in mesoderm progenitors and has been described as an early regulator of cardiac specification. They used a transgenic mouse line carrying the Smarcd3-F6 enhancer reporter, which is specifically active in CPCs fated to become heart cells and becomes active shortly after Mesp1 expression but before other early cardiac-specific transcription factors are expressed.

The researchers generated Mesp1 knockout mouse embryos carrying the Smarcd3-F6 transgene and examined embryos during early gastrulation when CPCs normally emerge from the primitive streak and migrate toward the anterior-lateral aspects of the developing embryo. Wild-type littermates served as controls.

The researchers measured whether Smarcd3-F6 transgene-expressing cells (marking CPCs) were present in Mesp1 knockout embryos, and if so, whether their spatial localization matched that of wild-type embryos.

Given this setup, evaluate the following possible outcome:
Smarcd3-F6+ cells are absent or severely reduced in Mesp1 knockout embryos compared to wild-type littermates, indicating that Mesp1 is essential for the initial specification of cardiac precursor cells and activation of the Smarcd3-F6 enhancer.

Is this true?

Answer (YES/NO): NO